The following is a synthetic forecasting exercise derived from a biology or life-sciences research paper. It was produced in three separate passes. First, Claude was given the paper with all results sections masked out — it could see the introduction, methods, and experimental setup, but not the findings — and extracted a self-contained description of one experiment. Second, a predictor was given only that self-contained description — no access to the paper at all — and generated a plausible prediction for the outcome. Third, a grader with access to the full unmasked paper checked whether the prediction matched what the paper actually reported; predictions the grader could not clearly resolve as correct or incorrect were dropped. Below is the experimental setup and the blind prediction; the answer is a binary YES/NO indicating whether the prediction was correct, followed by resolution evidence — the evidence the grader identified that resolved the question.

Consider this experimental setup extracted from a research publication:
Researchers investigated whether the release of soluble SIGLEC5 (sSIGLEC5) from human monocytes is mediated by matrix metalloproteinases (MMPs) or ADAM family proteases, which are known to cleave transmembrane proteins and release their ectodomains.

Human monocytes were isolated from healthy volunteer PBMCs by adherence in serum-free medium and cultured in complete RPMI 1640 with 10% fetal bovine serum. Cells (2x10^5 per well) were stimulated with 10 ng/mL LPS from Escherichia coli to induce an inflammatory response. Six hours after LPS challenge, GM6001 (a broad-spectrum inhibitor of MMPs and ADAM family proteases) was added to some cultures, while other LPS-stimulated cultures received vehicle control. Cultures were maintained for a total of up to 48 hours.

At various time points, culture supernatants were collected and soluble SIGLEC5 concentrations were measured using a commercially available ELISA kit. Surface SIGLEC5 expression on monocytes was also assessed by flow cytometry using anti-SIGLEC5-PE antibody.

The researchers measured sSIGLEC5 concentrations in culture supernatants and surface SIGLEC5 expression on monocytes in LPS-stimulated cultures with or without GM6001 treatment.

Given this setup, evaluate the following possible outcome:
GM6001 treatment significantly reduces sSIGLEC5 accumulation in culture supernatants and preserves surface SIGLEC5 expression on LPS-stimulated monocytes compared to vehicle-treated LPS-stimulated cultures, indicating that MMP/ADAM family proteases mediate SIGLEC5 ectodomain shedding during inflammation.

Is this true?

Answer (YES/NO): YES